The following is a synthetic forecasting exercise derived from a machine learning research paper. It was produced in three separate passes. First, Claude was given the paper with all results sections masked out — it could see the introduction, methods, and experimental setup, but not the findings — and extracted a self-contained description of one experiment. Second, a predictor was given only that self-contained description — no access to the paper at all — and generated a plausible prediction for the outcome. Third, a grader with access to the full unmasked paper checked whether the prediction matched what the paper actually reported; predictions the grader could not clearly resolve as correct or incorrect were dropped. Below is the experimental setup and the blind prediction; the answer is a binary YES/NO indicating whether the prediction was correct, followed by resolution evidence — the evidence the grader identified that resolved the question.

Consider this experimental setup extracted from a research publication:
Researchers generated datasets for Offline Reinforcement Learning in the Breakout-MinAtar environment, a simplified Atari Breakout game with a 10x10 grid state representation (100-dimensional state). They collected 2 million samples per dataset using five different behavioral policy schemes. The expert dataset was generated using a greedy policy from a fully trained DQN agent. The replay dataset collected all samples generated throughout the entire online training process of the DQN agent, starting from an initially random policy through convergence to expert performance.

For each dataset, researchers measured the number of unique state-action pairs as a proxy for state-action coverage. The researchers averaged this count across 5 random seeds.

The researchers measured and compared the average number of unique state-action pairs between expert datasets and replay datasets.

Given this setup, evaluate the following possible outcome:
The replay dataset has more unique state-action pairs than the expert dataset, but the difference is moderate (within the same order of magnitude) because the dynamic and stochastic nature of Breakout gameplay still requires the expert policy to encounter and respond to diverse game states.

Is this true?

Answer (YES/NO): NO